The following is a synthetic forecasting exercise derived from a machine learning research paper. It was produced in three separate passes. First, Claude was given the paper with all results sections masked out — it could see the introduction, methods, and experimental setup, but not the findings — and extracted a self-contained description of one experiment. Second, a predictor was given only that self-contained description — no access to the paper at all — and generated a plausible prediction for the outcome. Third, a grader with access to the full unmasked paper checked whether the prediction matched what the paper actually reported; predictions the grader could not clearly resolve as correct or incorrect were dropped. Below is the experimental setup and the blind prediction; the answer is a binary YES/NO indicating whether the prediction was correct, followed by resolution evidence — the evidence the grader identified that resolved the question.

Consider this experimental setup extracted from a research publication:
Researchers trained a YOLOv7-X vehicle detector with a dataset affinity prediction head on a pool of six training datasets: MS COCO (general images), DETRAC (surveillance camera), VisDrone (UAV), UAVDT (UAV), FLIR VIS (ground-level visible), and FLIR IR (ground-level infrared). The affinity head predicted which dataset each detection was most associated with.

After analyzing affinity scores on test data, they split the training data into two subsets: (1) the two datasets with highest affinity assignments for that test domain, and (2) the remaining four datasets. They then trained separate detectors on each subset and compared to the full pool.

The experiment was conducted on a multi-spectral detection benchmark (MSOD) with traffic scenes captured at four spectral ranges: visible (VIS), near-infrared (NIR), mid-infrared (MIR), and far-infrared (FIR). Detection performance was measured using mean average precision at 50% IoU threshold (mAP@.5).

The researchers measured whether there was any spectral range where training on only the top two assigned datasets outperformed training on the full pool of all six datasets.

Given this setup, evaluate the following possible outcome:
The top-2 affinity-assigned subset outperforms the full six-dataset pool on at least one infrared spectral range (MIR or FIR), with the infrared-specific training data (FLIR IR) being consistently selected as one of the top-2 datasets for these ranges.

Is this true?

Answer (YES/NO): YES